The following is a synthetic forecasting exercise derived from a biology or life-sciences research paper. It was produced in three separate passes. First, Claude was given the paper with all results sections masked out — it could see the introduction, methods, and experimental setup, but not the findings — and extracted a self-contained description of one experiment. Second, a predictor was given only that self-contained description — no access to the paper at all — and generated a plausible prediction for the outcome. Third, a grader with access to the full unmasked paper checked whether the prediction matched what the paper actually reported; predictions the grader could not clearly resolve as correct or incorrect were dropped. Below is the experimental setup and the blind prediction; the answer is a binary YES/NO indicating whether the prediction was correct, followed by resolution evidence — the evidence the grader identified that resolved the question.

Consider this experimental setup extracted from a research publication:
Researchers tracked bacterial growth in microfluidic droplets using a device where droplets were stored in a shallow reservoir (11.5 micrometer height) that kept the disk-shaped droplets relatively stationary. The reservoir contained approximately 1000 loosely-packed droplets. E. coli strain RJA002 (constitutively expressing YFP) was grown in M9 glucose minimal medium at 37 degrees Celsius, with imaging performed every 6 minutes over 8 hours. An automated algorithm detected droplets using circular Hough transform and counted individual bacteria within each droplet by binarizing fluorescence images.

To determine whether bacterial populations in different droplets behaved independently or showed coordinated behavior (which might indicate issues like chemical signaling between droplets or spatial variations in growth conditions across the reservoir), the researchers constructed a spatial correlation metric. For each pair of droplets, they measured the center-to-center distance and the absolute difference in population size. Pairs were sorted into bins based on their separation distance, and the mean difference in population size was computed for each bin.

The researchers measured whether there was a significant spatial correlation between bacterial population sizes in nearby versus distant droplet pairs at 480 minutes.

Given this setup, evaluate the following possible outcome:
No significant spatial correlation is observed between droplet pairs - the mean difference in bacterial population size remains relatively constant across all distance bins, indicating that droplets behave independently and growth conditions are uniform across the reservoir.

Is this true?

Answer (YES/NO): YES